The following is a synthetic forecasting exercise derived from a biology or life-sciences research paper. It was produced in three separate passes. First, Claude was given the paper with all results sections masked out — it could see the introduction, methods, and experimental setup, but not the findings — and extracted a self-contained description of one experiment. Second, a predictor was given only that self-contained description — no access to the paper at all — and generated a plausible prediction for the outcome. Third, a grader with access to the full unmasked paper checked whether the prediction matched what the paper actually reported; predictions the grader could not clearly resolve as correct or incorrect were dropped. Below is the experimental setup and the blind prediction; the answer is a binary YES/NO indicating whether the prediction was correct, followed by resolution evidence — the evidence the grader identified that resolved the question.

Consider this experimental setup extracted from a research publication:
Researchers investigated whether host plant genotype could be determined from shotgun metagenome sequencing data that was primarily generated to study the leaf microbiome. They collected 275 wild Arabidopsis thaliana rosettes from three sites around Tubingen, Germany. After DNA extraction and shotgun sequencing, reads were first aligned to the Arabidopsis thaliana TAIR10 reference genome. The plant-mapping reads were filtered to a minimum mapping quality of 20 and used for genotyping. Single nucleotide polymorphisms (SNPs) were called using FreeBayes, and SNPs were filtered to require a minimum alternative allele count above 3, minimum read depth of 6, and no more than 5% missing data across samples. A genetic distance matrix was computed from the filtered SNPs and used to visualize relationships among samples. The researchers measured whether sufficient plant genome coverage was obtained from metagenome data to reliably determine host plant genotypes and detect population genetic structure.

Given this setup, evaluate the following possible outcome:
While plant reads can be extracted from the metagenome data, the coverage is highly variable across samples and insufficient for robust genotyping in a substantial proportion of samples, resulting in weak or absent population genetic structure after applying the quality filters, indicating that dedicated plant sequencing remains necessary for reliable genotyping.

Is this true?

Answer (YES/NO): NO